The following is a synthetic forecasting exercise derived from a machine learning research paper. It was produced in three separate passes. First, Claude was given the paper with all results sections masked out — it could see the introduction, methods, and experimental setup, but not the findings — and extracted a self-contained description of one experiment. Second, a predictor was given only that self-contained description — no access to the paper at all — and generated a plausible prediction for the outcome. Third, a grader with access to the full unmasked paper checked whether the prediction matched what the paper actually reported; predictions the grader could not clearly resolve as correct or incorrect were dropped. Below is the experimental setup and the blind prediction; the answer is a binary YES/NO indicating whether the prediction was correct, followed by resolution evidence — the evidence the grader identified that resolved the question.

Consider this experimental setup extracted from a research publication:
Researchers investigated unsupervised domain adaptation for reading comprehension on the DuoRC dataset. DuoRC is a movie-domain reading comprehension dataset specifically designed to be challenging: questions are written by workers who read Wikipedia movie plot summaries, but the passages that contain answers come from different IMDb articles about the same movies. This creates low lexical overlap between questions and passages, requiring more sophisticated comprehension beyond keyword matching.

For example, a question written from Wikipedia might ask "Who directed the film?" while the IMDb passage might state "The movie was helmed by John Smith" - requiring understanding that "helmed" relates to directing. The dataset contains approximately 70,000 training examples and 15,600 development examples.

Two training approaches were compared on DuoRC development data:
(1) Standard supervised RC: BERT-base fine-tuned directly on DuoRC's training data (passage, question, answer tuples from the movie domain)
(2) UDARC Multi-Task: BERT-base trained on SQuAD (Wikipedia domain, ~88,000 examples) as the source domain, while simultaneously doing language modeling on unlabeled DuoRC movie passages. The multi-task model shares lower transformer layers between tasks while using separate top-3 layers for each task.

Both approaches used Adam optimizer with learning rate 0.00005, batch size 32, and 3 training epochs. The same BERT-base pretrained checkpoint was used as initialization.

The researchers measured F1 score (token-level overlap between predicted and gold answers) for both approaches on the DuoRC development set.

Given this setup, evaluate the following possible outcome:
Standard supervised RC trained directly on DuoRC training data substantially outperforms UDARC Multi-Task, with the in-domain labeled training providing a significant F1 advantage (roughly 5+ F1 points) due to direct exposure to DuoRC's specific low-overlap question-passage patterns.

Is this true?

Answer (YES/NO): NO